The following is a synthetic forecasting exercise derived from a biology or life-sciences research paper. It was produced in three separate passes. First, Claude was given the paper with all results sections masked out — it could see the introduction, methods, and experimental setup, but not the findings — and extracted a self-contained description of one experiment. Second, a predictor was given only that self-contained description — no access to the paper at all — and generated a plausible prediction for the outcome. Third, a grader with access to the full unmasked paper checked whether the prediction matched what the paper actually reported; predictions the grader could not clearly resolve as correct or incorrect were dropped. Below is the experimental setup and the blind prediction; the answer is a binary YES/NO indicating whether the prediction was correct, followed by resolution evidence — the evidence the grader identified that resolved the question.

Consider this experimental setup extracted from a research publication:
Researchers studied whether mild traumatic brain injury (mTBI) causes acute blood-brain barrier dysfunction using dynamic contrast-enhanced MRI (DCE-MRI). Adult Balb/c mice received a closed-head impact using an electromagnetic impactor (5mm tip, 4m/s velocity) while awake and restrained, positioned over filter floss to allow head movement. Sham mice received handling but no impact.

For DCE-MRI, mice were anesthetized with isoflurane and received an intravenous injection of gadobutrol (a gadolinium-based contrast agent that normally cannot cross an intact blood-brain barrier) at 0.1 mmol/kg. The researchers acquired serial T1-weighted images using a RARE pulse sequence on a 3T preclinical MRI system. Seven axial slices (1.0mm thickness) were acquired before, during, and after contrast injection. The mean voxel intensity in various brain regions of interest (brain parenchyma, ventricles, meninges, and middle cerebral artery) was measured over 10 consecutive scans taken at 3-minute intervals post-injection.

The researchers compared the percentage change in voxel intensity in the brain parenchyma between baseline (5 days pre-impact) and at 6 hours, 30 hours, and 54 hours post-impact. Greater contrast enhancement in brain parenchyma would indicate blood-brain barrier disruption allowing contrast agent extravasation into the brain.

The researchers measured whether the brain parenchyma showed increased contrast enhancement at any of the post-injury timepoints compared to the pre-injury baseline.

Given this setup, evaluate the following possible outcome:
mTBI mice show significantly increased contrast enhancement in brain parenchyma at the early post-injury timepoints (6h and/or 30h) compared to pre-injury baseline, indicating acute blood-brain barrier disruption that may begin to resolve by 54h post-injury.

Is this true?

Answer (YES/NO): NO